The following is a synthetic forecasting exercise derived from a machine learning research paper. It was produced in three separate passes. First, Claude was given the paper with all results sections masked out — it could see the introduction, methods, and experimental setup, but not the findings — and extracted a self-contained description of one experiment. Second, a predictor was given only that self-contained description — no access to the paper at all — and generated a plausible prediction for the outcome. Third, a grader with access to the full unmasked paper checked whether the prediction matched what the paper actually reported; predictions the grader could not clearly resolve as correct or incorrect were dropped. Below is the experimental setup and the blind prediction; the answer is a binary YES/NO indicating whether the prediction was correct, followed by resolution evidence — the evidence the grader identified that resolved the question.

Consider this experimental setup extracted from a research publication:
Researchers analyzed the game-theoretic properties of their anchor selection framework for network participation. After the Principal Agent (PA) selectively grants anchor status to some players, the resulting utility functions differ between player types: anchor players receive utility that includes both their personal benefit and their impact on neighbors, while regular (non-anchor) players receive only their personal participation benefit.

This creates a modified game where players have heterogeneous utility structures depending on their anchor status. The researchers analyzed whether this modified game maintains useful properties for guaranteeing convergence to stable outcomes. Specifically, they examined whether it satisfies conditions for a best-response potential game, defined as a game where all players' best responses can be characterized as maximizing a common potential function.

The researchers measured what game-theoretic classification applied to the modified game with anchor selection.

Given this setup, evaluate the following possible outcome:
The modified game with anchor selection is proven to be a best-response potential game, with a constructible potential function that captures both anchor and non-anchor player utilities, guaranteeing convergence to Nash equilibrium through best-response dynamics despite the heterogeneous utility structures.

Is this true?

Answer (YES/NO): YES